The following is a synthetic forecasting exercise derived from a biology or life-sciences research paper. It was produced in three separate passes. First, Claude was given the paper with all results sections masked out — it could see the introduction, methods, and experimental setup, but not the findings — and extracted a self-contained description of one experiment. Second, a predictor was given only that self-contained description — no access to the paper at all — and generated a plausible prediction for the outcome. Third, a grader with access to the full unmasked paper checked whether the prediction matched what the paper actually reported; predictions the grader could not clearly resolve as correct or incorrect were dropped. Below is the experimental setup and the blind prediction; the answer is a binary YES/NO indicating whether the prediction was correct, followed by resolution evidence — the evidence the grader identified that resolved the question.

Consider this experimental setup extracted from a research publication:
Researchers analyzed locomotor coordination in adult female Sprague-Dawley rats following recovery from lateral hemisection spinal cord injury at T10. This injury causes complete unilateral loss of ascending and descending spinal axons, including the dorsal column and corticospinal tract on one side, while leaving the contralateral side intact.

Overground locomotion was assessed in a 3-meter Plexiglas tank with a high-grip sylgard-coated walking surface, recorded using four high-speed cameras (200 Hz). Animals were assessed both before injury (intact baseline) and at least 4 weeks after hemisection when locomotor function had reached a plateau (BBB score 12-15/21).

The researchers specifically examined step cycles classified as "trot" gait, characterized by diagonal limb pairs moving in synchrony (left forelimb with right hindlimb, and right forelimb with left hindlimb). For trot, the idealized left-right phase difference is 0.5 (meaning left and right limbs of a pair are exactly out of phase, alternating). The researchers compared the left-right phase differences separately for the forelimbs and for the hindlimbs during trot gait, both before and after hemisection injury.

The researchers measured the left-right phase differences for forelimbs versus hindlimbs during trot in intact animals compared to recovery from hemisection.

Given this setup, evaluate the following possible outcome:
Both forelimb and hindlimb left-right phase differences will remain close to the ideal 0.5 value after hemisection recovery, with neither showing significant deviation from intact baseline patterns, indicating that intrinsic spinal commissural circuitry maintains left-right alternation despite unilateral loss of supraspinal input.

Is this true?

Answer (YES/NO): NO